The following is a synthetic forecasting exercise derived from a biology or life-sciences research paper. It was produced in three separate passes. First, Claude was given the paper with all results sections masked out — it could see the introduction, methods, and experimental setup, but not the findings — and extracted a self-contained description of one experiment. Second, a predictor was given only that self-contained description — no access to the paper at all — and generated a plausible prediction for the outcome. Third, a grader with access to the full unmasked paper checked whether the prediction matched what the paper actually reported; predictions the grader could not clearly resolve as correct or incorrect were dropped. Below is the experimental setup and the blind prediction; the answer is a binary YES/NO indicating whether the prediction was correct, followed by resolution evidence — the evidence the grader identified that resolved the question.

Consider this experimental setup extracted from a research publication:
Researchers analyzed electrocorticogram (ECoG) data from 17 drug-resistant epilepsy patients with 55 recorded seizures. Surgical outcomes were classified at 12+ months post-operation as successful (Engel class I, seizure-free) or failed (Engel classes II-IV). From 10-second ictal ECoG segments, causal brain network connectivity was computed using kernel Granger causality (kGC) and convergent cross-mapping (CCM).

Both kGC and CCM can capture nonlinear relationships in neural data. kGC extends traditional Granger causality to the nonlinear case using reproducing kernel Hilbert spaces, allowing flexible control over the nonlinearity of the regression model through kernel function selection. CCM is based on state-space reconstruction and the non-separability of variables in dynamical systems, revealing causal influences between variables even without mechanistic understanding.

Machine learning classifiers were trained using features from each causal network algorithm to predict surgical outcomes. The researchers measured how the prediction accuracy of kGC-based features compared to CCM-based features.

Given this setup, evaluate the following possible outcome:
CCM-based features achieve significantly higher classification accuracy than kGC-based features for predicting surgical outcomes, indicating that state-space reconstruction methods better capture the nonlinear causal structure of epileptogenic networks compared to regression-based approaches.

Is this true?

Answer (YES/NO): YES